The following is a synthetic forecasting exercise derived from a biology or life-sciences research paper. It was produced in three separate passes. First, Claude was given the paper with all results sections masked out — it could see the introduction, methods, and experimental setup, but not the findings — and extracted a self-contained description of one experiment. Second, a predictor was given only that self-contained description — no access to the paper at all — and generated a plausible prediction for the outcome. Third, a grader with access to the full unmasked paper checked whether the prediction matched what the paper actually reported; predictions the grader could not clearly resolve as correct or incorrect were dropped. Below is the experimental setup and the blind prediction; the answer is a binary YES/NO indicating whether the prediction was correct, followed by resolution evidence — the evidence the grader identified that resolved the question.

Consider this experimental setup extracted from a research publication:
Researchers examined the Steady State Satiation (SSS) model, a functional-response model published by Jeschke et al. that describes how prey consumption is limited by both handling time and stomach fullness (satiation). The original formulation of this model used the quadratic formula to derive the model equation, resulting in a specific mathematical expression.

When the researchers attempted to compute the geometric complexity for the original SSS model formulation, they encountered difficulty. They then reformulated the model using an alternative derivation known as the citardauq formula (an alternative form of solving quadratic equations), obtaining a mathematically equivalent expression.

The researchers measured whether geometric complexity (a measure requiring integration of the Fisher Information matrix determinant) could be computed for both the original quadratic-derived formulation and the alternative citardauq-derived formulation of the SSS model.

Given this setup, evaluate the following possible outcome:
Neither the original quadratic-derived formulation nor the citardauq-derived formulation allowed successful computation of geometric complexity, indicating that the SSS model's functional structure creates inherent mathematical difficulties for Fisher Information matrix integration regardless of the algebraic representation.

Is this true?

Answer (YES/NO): NO